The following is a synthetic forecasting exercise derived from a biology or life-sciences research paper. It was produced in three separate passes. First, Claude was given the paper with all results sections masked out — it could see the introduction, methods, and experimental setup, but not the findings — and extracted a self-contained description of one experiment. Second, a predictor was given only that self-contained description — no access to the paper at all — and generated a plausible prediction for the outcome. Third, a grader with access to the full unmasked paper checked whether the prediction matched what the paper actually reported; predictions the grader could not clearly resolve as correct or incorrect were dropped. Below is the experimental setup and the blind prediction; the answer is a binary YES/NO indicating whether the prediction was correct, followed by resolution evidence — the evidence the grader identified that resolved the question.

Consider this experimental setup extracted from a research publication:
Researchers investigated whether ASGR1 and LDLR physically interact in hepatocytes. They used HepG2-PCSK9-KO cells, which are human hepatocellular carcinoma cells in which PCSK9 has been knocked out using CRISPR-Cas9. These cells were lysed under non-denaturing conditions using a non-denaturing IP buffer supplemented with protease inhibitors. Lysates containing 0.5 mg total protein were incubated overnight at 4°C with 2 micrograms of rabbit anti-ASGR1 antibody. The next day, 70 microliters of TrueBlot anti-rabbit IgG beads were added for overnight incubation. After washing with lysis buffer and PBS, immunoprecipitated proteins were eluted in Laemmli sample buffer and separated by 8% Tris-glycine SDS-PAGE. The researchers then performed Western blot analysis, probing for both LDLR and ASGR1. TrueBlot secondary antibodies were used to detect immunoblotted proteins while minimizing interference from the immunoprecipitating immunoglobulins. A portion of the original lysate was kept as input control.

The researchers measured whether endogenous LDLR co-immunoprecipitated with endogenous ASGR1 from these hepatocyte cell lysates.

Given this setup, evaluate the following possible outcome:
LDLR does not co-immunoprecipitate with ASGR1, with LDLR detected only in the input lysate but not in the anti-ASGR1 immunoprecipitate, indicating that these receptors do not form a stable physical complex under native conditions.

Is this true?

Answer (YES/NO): NO